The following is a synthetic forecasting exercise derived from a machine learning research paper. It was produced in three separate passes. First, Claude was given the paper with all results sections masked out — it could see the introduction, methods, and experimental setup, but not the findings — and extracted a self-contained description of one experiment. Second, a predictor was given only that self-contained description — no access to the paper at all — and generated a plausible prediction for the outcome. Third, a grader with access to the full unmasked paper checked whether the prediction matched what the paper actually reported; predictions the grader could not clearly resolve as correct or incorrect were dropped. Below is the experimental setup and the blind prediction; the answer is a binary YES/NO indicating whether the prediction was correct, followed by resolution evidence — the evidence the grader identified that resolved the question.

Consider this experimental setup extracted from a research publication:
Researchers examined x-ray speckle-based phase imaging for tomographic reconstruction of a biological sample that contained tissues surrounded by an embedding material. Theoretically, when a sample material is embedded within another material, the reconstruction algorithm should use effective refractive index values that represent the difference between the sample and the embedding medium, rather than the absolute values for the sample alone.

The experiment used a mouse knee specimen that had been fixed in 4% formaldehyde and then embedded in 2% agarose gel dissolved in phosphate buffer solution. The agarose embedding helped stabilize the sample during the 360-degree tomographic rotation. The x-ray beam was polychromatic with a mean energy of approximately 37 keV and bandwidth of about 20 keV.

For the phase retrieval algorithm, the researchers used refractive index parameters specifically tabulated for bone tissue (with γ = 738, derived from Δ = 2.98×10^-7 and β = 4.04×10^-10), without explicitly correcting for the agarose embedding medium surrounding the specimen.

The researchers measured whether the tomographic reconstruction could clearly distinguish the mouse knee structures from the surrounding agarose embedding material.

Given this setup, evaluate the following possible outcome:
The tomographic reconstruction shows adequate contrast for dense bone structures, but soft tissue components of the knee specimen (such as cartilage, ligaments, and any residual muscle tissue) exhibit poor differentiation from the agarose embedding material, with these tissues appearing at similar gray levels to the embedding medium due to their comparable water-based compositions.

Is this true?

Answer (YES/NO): NO